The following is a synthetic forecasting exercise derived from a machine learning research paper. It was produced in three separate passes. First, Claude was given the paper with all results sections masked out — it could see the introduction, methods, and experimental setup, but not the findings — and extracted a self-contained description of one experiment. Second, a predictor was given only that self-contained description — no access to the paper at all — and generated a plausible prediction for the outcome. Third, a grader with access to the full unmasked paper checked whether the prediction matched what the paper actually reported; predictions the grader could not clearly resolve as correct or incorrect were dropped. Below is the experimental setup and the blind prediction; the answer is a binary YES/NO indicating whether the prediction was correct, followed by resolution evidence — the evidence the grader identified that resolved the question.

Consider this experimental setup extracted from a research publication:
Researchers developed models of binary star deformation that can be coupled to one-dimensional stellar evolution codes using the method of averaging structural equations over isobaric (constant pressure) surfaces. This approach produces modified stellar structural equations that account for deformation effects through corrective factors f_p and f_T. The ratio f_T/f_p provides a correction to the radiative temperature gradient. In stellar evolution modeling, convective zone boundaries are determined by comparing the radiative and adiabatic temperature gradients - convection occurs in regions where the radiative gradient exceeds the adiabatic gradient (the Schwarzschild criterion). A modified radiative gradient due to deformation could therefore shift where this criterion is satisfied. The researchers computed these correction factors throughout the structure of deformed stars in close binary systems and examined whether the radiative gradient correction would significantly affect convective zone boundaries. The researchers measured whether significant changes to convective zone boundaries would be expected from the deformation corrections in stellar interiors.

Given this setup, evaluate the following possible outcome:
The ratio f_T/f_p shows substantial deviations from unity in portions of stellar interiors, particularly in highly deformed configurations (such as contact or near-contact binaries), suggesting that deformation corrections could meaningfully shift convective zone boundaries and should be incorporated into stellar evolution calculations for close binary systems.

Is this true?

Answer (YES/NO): NO